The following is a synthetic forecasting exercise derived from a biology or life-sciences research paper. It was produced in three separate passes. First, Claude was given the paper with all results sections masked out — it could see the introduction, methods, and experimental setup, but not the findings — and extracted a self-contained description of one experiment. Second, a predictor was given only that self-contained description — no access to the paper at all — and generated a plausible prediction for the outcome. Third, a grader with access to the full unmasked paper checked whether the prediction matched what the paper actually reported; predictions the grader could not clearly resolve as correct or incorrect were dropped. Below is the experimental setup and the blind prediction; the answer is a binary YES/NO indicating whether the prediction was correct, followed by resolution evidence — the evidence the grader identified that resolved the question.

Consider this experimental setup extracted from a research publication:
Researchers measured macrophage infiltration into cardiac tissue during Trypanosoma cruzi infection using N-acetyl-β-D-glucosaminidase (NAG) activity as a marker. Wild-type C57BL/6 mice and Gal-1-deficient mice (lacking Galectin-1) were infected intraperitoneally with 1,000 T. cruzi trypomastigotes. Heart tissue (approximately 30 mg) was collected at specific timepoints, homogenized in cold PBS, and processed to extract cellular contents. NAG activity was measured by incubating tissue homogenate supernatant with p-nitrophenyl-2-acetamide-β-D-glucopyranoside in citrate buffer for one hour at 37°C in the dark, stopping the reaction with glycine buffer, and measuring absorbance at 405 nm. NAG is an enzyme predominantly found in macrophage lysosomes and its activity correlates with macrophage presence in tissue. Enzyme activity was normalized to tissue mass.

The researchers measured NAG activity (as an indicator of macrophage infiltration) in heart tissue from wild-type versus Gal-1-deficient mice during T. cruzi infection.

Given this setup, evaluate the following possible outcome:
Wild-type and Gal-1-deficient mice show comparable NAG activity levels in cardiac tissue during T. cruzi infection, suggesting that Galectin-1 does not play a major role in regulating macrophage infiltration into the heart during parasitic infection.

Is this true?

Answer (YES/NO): NO